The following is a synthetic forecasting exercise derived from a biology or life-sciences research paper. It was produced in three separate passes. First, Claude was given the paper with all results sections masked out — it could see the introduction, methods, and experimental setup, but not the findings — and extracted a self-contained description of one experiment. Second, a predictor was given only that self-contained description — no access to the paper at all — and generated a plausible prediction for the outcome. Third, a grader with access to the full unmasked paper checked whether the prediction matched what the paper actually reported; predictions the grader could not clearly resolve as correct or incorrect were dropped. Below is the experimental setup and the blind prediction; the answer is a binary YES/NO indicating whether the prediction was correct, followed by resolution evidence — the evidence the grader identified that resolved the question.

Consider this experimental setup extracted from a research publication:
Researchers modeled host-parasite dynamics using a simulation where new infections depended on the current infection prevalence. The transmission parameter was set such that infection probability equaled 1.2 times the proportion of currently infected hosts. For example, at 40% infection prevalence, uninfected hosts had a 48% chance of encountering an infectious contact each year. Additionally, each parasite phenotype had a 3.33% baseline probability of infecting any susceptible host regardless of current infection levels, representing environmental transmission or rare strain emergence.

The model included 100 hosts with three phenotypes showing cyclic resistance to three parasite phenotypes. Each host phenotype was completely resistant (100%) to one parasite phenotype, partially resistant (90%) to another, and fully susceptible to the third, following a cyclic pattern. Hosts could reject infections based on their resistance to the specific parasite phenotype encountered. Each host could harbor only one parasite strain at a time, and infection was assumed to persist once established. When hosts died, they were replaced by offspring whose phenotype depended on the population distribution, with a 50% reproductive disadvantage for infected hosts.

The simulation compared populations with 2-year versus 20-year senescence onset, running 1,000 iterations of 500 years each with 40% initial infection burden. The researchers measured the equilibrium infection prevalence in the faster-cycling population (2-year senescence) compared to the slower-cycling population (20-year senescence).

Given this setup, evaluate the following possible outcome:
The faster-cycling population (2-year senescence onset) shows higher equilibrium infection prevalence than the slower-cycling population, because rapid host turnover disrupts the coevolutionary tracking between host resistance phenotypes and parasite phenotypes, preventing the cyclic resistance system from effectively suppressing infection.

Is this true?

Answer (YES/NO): NO